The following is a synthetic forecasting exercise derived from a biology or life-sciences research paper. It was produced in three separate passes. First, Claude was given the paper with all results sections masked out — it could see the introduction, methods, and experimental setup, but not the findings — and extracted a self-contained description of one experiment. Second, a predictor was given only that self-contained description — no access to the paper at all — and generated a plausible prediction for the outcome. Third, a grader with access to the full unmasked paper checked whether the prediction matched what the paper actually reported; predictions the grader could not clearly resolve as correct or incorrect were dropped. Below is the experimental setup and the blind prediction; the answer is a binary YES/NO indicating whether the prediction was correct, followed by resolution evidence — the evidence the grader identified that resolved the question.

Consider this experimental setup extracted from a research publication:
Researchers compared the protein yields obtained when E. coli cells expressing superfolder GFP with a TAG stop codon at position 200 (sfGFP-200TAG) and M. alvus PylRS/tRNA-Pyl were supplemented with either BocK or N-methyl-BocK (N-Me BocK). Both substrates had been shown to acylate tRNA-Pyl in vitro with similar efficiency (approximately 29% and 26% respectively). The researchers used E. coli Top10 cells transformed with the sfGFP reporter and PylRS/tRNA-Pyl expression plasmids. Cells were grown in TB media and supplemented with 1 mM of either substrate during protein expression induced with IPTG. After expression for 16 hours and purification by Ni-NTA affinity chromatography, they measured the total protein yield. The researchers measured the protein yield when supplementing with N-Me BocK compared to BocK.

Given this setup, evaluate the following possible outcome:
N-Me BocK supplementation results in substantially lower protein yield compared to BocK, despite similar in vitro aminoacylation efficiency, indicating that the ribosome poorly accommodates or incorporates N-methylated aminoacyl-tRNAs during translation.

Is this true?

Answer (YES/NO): NO